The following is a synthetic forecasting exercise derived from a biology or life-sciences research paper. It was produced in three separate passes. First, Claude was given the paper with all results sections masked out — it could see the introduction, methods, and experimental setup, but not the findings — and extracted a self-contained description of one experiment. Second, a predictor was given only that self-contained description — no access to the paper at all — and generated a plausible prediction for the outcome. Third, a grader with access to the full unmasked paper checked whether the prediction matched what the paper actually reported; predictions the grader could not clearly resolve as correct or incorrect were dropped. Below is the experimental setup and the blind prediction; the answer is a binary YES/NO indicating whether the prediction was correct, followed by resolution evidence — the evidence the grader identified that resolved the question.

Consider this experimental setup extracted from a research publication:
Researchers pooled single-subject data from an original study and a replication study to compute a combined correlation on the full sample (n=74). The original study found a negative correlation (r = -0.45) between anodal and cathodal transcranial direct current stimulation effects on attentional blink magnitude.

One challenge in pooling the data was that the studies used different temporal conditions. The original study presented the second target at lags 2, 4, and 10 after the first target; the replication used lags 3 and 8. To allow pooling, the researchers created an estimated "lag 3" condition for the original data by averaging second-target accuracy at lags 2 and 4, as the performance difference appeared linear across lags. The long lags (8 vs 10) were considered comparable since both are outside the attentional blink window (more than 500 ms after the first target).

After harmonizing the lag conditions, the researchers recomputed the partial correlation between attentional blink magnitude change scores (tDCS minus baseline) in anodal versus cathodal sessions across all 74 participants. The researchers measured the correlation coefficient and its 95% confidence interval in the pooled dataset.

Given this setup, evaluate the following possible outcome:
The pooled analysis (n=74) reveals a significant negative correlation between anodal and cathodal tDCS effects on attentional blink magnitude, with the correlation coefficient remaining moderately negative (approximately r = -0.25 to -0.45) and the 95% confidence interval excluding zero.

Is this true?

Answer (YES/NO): NO